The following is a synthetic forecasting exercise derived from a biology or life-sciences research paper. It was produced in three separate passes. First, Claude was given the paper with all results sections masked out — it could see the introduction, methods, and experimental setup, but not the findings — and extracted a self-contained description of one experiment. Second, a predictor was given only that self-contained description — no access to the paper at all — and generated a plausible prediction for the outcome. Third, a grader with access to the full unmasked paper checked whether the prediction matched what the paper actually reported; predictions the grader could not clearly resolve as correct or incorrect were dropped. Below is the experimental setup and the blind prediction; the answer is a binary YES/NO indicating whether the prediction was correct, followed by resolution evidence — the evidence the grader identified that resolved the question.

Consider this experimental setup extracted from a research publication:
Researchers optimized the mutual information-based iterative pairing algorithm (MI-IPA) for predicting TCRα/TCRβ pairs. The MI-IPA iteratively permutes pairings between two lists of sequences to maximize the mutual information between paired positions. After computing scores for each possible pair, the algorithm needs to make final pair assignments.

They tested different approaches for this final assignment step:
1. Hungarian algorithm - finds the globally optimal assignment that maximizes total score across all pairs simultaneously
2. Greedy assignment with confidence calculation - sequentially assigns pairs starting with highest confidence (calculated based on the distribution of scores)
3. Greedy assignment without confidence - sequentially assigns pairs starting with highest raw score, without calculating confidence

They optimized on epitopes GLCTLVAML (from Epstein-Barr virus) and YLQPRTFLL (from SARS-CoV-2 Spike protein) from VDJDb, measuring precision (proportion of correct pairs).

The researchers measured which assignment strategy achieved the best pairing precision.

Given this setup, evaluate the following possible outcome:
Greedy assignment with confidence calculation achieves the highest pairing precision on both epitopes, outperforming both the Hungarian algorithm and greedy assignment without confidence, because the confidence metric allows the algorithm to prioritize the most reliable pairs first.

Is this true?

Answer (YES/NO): NO